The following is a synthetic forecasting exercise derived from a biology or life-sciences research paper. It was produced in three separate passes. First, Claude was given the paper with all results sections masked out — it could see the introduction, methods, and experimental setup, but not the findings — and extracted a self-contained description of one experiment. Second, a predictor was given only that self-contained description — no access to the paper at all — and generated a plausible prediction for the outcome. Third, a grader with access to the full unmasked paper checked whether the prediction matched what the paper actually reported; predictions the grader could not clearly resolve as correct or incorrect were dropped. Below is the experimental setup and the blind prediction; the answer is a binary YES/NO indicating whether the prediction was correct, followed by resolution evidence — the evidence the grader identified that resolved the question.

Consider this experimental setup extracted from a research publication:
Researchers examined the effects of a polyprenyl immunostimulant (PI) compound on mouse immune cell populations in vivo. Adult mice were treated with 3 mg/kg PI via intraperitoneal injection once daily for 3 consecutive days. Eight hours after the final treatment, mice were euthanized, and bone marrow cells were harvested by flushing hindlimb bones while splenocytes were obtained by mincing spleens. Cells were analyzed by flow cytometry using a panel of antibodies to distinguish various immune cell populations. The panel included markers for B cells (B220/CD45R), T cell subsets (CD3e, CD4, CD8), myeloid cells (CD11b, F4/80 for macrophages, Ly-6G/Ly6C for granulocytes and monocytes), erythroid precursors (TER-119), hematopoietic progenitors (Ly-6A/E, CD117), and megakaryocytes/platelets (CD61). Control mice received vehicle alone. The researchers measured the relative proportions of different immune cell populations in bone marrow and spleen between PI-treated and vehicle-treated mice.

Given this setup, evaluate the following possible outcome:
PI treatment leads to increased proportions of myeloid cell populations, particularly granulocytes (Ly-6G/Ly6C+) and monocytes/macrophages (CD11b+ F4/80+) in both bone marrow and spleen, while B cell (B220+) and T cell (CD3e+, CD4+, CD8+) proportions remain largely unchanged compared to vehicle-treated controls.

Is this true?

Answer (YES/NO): NO